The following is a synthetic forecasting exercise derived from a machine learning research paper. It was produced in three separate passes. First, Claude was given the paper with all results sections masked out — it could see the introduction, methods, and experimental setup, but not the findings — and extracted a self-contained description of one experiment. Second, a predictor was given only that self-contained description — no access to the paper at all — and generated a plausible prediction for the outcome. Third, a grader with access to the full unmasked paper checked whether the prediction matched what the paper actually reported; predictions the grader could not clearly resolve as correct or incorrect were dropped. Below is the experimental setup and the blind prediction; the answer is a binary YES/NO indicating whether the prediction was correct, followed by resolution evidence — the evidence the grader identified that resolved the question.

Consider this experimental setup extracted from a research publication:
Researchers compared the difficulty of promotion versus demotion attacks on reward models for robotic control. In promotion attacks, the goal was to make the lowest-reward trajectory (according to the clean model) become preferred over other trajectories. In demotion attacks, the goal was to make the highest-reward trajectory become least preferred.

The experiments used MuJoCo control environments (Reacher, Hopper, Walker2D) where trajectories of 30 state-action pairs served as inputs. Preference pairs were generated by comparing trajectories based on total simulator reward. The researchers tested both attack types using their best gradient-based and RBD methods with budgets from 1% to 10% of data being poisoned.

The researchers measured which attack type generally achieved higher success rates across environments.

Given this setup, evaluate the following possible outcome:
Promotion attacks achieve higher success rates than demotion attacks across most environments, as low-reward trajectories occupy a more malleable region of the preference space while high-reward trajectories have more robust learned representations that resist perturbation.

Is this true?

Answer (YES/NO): NO